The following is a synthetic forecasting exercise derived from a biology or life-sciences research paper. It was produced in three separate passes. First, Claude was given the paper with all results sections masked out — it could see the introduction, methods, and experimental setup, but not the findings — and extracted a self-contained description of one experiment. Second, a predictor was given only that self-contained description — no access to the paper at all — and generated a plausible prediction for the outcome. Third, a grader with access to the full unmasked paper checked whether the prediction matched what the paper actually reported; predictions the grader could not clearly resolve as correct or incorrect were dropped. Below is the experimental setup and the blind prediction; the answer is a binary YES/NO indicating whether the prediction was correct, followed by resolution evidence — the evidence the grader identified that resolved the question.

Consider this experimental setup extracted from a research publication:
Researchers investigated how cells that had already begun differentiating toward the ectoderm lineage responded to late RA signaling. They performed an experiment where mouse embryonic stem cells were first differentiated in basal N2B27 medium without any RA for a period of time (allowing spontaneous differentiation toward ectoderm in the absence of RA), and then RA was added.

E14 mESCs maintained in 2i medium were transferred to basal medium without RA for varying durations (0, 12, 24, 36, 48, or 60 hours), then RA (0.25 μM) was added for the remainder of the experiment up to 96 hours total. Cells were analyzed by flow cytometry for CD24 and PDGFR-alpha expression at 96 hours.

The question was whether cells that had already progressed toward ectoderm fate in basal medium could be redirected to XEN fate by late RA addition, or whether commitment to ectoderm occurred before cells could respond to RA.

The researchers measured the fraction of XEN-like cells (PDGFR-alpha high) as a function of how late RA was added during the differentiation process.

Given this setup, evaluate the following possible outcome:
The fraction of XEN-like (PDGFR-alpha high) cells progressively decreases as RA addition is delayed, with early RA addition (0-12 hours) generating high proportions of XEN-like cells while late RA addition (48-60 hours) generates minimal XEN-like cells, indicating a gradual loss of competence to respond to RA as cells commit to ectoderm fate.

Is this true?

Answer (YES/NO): YES